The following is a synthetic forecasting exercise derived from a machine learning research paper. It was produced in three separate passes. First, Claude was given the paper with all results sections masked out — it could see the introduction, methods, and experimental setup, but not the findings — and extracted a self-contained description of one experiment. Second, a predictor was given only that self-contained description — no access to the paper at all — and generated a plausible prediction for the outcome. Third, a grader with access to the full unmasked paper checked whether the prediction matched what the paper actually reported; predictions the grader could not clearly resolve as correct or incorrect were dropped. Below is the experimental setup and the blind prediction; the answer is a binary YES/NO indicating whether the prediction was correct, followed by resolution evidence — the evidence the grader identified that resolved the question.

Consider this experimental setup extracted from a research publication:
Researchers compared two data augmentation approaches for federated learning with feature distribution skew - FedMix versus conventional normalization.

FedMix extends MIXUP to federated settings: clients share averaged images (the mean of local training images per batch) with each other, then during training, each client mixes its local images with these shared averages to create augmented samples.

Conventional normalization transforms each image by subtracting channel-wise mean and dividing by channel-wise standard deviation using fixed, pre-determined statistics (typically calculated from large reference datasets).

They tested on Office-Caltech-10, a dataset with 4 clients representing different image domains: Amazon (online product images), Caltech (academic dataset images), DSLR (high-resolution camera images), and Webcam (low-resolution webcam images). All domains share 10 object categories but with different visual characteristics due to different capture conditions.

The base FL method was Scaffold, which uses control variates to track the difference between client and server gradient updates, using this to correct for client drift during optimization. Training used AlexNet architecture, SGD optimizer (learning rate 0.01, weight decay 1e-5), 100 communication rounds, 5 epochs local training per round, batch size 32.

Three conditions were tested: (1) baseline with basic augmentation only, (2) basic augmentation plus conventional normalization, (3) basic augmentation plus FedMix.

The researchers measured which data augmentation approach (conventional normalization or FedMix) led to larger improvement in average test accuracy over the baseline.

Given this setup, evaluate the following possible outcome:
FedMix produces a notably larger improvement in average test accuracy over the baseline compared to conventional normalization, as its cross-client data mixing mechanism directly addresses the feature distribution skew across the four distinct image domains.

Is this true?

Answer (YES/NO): YES